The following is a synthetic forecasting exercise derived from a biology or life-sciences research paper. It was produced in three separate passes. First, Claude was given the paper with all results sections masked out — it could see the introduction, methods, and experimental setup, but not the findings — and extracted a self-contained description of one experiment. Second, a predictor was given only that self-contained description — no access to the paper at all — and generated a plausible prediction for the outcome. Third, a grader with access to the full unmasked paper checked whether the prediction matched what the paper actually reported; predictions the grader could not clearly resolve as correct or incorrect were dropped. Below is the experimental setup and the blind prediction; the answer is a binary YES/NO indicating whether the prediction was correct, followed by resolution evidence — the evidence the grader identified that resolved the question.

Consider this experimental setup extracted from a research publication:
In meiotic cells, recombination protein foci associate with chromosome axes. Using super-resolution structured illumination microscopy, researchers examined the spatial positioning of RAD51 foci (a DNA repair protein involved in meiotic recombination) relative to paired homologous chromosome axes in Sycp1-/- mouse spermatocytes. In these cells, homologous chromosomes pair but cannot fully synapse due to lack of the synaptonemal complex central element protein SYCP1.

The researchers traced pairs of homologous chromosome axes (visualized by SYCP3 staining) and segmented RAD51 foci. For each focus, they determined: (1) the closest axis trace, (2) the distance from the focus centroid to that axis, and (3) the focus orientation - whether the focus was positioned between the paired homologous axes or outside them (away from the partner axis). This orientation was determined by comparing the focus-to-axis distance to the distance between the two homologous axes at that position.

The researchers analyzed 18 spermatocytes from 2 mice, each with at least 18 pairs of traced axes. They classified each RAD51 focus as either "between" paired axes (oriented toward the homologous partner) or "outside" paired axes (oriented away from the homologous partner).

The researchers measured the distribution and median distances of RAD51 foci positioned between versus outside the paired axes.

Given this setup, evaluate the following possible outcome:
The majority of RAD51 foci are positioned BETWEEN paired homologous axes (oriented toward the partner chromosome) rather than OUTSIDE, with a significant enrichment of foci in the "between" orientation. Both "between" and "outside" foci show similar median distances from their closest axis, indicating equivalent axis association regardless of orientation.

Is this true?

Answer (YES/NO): YES